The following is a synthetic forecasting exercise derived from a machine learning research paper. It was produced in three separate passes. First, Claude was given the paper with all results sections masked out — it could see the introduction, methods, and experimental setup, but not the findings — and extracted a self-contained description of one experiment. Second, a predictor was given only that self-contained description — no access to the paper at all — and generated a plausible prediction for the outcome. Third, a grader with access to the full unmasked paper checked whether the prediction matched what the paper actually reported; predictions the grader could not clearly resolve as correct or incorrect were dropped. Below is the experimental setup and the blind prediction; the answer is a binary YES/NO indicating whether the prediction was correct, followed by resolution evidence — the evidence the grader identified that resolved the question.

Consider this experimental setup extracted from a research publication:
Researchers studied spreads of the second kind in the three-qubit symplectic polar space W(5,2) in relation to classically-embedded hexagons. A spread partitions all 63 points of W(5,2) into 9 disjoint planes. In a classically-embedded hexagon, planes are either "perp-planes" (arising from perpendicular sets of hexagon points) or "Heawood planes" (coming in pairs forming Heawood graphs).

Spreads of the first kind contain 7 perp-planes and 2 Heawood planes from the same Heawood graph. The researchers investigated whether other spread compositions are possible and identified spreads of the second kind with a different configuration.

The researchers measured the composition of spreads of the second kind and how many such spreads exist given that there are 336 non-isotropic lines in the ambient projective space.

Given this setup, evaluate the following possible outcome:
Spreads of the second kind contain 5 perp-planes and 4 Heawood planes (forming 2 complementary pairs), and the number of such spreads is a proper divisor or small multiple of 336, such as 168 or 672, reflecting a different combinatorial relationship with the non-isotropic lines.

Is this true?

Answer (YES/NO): NO